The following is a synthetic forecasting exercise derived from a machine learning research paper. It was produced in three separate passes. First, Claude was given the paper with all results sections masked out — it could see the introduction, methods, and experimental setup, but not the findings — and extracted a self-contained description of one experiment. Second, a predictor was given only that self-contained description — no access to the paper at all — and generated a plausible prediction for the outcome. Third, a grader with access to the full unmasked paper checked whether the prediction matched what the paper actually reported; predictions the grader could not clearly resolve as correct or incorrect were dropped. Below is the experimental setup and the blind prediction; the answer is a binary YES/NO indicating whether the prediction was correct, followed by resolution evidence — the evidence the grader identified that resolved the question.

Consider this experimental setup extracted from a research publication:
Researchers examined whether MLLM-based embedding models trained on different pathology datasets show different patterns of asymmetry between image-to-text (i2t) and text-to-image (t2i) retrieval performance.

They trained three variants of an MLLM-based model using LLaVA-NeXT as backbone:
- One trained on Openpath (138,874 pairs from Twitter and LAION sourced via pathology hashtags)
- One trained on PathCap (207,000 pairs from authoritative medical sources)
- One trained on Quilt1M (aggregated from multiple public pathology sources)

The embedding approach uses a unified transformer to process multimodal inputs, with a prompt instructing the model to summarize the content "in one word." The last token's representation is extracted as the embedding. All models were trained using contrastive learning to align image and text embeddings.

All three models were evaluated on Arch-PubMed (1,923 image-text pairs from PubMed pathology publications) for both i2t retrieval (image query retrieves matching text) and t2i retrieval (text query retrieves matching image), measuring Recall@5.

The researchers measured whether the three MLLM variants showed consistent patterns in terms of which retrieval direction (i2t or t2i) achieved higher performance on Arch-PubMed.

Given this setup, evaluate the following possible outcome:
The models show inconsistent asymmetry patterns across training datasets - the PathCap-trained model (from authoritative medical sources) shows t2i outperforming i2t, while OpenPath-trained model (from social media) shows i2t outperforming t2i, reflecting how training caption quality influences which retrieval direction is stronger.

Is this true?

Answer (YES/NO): NO